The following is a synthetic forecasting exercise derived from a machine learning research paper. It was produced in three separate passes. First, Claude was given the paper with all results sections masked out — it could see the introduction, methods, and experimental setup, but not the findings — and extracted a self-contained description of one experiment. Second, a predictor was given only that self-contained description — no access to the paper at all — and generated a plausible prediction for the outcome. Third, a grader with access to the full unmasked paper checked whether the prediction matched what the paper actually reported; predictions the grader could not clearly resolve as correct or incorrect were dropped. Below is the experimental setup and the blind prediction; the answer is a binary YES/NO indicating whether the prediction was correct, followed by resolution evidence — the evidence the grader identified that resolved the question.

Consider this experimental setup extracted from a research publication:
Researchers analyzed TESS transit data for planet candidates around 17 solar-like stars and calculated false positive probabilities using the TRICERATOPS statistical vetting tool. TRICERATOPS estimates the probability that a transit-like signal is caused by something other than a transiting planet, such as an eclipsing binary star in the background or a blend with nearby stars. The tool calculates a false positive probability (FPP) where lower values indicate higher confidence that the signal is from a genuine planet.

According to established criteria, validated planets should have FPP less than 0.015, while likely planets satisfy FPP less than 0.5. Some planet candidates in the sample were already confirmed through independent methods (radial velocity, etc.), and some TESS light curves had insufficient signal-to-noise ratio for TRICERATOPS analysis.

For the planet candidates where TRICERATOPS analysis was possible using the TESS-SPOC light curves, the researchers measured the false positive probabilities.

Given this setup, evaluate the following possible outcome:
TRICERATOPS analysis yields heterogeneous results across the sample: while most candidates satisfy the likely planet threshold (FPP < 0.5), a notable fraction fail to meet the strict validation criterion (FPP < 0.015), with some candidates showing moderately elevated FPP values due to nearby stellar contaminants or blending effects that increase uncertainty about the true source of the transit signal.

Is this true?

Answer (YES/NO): NO